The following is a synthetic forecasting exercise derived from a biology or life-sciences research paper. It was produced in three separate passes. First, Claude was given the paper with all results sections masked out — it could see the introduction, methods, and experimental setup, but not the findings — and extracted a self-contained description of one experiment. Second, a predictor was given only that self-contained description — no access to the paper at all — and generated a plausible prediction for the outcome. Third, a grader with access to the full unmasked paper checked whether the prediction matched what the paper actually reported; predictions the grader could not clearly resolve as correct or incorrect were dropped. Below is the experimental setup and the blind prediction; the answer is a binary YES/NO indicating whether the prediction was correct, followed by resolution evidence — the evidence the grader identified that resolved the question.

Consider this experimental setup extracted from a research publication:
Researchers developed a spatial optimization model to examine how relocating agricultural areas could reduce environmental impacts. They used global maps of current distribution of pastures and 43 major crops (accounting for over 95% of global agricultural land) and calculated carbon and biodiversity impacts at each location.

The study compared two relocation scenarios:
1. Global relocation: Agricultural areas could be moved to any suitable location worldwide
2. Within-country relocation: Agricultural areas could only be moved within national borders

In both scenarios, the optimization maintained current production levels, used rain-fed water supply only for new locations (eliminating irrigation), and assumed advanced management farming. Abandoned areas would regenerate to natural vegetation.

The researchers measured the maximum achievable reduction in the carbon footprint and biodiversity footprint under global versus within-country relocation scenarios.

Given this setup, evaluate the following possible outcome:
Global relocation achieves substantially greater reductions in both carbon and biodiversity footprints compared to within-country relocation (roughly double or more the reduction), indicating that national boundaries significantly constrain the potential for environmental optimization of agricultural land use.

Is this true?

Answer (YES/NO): NO